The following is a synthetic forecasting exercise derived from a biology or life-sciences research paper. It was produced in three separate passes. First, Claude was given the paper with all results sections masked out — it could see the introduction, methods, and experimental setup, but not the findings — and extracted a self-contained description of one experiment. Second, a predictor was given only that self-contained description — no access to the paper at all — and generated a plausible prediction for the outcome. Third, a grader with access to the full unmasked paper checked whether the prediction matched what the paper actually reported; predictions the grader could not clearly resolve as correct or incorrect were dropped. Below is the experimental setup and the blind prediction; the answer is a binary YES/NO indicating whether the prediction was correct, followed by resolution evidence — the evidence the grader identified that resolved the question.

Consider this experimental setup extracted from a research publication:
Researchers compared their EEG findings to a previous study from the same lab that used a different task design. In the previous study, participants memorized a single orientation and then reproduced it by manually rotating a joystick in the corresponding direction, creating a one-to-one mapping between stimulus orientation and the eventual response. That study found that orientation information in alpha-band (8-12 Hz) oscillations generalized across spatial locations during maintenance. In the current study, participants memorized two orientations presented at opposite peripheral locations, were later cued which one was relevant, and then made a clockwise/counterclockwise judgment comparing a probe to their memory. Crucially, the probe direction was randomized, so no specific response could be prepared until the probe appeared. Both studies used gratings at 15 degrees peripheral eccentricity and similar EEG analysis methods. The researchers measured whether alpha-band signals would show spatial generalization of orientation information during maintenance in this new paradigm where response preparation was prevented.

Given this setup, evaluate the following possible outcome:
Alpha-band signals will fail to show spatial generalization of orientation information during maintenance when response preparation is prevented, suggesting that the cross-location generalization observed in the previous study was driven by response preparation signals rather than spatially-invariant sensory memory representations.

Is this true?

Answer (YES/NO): YES